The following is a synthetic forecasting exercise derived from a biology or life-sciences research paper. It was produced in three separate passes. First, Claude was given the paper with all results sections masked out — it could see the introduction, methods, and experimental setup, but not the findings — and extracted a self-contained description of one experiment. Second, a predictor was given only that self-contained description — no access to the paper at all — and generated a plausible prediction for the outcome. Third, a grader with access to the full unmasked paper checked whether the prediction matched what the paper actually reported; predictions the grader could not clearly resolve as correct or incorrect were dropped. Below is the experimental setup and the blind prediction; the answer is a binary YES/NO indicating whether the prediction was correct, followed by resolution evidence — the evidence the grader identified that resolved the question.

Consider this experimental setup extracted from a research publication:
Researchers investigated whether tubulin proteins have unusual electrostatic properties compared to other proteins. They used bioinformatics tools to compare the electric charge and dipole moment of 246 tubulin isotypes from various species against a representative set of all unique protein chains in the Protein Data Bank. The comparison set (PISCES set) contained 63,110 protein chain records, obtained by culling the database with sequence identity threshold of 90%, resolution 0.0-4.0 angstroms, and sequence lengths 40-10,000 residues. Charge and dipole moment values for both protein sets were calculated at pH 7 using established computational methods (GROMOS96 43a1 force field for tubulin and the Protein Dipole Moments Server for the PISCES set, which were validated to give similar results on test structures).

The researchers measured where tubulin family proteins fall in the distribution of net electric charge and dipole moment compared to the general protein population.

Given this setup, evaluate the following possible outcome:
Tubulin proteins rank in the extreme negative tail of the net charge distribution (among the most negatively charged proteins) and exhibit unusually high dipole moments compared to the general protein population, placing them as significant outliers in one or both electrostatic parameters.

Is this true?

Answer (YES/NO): YES